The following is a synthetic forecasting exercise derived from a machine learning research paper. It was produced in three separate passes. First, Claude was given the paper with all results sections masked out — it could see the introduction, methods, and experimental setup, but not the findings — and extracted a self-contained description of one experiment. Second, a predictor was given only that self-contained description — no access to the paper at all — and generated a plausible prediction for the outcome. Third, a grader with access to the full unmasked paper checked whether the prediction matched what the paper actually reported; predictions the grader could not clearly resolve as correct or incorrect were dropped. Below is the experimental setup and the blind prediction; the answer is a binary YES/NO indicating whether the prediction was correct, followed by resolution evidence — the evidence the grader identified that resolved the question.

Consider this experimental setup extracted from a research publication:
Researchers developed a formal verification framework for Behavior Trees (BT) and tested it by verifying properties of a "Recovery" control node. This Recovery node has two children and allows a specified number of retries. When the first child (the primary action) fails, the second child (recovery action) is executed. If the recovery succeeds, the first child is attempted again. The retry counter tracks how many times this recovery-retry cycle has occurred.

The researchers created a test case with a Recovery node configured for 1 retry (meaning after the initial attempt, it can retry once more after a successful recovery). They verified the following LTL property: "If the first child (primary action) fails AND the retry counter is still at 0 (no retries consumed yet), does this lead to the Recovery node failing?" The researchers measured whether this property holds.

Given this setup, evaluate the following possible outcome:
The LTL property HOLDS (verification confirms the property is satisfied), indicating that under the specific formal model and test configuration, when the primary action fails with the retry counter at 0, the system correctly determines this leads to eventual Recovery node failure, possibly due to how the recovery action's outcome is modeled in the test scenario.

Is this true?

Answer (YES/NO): NO